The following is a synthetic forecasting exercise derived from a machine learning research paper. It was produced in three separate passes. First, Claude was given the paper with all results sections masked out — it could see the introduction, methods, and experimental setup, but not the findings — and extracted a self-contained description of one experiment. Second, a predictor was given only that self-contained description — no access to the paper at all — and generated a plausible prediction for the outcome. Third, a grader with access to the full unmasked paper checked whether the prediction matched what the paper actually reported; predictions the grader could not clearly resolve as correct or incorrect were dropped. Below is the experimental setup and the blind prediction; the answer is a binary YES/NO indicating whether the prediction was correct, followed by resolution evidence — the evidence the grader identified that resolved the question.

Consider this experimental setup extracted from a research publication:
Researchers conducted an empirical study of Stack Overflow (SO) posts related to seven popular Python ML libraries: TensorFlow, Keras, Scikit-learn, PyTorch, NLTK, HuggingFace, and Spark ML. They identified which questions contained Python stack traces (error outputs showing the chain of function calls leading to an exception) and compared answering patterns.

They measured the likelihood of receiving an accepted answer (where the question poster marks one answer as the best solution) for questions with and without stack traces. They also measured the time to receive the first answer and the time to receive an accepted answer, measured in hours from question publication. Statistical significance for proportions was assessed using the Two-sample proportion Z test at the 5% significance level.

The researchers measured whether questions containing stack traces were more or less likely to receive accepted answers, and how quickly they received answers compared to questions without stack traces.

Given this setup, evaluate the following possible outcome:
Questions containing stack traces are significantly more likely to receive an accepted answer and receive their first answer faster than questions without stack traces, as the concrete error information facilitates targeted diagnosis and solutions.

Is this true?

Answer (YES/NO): NO